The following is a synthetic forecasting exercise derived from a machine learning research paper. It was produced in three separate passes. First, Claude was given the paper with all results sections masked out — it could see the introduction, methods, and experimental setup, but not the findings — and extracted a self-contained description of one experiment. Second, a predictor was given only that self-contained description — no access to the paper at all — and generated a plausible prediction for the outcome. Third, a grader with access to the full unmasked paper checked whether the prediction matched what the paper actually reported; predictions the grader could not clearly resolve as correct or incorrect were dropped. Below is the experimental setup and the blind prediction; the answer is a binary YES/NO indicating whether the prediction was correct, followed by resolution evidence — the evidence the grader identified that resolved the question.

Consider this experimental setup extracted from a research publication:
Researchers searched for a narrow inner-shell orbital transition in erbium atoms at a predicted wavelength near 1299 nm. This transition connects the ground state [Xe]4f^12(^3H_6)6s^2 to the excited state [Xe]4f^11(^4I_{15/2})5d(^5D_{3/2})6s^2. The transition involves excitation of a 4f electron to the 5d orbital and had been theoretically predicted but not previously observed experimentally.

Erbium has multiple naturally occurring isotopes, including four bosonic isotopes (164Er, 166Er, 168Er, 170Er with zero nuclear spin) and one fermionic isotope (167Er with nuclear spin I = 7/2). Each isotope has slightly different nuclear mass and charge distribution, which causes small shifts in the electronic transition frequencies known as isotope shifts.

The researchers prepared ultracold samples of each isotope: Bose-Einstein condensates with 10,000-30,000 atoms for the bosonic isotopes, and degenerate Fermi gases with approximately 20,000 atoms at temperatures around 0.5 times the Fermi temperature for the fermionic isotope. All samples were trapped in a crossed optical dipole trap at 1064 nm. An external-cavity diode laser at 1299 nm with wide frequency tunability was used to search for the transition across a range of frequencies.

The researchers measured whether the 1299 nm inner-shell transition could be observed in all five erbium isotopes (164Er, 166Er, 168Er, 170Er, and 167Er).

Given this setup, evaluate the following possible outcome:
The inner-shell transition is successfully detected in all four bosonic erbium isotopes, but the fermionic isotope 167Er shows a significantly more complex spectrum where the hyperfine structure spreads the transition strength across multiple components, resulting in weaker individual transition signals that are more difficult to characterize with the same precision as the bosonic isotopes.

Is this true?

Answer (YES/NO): NO